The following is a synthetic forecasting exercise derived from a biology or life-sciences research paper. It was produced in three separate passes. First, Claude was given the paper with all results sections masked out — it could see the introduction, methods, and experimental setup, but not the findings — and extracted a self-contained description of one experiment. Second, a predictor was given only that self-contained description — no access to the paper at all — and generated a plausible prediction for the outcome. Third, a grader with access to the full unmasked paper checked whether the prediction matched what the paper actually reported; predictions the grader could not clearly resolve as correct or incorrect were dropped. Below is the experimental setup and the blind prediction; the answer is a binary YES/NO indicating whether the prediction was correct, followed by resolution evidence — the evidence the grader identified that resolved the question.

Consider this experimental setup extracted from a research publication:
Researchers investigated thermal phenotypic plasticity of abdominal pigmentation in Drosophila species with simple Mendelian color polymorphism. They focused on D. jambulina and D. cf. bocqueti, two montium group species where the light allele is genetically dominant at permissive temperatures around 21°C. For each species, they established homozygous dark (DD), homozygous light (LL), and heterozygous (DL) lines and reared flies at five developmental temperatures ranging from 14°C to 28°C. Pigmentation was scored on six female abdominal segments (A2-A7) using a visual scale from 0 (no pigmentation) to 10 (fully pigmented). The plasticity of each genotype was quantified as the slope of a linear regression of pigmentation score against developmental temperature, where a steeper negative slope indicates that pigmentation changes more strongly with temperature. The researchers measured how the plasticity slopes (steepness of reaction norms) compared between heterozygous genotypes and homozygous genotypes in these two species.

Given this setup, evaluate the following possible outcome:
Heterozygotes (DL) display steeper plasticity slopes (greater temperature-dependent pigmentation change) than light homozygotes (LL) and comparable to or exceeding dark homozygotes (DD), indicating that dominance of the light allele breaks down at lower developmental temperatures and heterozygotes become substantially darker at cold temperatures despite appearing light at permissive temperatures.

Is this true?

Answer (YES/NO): YES